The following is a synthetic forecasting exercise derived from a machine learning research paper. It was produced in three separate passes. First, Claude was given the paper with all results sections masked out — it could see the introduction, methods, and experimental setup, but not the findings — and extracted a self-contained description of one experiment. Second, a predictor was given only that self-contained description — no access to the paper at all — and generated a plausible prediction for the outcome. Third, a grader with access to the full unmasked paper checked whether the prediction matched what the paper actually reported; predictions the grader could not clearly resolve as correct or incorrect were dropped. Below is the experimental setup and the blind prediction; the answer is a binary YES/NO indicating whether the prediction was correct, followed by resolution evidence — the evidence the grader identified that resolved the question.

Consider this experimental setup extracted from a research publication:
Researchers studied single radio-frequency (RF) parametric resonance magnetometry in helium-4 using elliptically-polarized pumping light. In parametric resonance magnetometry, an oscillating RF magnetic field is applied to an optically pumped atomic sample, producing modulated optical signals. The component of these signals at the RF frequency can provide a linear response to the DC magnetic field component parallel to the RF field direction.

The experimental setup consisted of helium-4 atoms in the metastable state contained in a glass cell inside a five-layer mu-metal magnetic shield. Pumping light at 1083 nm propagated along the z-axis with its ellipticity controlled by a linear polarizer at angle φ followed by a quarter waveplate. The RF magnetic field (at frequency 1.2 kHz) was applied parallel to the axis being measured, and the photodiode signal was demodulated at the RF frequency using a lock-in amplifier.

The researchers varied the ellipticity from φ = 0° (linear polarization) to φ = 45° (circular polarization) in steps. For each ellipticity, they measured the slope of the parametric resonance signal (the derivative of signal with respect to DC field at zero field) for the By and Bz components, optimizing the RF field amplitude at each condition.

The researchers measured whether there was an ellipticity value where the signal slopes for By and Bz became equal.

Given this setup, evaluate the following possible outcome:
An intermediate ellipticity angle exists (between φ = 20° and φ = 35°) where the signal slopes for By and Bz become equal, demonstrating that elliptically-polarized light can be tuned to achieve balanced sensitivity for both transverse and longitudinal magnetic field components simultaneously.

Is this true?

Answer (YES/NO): YES